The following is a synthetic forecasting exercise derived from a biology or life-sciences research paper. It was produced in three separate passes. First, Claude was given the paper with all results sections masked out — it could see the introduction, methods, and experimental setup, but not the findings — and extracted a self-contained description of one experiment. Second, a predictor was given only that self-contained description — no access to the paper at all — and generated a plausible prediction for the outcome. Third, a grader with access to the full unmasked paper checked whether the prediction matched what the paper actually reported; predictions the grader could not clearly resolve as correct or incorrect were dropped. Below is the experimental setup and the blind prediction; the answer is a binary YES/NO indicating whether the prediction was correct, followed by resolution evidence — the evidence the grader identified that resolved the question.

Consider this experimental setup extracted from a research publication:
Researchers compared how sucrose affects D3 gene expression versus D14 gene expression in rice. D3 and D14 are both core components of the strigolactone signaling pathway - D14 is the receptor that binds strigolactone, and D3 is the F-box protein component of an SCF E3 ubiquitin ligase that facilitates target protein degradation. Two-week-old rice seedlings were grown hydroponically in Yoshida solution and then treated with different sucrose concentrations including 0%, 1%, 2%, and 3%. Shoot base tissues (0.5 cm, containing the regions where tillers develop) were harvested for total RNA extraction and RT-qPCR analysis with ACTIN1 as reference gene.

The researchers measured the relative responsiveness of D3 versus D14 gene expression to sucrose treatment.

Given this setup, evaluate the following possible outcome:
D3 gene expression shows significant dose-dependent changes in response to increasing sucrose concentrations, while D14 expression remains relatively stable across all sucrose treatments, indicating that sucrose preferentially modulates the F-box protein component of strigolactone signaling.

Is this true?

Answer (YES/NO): NO